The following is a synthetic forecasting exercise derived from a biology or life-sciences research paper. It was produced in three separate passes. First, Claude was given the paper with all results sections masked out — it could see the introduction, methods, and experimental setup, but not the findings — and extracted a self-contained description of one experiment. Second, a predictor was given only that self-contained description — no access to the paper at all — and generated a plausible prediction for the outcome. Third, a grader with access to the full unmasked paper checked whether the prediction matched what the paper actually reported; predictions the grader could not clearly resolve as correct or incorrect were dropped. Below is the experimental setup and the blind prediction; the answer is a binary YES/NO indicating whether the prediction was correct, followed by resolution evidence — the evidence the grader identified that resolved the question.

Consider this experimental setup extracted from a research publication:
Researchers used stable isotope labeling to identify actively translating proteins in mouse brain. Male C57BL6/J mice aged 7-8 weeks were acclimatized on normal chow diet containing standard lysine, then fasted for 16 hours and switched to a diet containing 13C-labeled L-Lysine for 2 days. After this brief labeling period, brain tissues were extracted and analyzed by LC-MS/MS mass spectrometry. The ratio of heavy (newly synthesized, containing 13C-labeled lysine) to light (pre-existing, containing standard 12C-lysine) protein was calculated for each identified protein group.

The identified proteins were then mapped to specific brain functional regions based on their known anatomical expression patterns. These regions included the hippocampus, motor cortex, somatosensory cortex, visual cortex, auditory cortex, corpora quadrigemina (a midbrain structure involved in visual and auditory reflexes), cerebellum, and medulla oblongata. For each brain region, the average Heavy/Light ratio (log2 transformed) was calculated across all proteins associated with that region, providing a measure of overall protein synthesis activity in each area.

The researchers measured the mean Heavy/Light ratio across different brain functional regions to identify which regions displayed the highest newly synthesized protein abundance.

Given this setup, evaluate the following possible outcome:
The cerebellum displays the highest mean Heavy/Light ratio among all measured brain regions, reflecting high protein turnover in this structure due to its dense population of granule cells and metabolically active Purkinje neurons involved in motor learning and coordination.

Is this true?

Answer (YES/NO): NO